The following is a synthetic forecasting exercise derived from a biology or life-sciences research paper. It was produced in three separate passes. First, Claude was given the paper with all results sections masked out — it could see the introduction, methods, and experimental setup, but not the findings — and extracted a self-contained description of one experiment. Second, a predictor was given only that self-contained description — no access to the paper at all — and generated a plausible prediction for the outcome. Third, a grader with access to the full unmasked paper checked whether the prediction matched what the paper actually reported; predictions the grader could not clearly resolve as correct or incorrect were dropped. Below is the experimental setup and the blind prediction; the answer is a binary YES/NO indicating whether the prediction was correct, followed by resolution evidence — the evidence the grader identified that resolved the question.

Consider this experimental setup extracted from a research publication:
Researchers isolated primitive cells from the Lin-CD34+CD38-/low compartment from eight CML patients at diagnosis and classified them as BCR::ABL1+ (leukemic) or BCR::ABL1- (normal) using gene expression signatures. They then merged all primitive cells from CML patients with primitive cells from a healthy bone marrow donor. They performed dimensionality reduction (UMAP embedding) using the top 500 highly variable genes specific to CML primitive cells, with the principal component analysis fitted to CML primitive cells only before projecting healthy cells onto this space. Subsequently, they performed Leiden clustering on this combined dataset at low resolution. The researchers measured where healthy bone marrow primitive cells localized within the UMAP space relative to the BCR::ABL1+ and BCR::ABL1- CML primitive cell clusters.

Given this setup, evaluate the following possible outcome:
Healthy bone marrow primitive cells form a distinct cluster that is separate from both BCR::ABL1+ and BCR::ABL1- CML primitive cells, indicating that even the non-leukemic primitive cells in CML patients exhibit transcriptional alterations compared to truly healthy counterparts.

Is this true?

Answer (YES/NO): YES